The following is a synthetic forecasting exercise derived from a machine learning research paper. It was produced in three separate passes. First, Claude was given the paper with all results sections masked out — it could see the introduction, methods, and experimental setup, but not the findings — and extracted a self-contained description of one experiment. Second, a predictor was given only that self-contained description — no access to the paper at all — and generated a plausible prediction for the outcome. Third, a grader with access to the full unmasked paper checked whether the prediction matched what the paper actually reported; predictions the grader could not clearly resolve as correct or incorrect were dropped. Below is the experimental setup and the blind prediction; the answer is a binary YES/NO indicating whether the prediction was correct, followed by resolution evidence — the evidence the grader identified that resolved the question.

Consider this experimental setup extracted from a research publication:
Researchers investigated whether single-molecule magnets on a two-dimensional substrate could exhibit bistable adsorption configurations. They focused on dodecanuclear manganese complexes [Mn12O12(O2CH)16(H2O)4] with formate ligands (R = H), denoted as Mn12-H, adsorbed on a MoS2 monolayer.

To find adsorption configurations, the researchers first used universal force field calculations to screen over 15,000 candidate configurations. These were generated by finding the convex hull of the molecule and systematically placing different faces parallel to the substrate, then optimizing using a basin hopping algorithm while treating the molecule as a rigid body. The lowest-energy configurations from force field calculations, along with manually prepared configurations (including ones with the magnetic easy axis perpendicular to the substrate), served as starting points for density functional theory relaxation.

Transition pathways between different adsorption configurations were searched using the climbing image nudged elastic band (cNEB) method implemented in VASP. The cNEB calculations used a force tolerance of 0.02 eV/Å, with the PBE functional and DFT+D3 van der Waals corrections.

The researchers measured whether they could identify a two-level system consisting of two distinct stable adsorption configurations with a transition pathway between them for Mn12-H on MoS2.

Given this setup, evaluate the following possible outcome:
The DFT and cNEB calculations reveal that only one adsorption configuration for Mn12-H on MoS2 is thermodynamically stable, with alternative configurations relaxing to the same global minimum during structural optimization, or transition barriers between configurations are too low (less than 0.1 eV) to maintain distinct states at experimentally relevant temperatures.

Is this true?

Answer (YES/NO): NO